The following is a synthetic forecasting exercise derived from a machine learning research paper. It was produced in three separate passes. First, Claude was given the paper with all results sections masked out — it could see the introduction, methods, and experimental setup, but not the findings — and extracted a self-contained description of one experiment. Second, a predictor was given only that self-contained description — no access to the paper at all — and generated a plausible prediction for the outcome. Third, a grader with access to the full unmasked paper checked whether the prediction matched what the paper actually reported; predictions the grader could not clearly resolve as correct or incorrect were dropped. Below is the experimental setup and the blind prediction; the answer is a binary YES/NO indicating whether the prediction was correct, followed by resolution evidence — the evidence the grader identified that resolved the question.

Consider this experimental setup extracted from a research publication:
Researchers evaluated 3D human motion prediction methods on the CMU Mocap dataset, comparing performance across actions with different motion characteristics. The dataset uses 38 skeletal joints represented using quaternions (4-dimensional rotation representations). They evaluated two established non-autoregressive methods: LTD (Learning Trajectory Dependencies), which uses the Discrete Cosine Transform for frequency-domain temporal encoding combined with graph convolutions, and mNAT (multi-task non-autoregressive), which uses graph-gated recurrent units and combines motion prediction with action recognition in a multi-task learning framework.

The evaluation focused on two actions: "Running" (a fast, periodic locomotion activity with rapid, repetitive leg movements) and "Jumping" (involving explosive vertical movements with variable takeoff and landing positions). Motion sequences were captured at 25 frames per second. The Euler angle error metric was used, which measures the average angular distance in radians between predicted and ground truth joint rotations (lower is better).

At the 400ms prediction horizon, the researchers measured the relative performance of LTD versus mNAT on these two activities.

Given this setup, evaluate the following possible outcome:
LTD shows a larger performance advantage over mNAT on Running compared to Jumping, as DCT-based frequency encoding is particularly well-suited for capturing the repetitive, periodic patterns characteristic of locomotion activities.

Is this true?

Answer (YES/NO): NO